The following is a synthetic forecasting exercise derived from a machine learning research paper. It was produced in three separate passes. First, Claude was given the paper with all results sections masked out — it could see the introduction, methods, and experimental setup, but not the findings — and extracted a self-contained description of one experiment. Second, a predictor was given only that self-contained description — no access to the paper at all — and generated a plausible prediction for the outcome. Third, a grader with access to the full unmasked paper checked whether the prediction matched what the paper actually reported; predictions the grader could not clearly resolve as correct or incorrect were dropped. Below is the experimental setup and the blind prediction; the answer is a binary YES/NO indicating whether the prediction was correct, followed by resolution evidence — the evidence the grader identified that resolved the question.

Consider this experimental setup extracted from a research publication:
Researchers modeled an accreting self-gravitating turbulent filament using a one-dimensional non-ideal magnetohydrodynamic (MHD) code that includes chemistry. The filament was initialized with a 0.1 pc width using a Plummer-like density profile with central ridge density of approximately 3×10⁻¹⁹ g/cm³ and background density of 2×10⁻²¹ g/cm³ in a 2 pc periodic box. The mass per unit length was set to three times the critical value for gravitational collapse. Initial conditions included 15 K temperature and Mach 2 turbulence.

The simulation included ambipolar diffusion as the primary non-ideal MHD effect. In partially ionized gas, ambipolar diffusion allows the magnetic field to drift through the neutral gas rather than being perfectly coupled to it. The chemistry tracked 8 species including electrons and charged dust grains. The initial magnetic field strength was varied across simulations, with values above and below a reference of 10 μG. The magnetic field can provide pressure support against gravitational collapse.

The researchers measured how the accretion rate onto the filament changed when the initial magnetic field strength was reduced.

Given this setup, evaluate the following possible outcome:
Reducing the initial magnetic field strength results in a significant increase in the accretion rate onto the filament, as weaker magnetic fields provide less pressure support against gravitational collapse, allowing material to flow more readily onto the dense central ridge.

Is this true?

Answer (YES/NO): YES